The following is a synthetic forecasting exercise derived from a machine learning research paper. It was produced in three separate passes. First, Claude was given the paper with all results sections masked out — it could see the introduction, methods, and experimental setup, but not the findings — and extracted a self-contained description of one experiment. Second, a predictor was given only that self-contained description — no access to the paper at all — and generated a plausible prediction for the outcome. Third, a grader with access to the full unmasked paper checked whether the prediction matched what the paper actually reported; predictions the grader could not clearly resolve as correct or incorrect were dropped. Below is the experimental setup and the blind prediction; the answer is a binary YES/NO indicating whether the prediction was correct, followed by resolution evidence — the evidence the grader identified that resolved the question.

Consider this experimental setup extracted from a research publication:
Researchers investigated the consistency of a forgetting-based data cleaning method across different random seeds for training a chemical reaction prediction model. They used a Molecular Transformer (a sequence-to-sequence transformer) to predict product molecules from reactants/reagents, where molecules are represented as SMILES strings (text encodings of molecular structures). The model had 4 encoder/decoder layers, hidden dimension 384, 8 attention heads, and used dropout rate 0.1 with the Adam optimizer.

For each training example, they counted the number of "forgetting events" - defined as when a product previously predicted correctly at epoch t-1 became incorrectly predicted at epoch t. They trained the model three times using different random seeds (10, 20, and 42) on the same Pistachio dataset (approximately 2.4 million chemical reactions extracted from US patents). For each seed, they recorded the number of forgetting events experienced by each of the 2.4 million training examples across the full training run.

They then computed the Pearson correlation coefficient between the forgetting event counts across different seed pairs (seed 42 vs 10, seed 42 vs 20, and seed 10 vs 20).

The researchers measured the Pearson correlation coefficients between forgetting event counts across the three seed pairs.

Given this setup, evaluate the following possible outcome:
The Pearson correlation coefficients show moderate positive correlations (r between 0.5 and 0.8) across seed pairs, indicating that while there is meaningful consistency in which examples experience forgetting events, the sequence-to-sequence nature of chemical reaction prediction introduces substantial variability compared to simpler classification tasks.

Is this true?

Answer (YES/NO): NO